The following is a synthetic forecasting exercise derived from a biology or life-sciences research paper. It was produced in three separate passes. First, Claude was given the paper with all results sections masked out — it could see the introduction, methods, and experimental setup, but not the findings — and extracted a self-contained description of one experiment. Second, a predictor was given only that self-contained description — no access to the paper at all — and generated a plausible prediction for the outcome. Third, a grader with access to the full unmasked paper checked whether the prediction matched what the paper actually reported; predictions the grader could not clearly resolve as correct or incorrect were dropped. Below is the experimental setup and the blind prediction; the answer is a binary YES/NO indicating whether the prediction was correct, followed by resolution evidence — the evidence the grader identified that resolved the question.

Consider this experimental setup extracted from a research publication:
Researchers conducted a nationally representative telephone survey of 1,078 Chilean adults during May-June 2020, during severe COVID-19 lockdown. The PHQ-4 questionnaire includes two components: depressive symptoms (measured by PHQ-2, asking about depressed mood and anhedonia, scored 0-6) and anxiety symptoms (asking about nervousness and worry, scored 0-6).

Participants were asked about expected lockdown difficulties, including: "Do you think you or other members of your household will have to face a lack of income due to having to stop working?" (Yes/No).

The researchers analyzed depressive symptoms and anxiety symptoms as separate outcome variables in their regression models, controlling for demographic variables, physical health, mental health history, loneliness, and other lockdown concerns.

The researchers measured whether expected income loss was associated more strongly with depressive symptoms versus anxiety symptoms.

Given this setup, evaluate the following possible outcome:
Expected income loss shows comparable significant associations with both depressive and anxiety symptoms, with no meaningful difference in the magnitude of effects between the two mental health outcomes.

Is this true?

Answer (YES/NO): NO